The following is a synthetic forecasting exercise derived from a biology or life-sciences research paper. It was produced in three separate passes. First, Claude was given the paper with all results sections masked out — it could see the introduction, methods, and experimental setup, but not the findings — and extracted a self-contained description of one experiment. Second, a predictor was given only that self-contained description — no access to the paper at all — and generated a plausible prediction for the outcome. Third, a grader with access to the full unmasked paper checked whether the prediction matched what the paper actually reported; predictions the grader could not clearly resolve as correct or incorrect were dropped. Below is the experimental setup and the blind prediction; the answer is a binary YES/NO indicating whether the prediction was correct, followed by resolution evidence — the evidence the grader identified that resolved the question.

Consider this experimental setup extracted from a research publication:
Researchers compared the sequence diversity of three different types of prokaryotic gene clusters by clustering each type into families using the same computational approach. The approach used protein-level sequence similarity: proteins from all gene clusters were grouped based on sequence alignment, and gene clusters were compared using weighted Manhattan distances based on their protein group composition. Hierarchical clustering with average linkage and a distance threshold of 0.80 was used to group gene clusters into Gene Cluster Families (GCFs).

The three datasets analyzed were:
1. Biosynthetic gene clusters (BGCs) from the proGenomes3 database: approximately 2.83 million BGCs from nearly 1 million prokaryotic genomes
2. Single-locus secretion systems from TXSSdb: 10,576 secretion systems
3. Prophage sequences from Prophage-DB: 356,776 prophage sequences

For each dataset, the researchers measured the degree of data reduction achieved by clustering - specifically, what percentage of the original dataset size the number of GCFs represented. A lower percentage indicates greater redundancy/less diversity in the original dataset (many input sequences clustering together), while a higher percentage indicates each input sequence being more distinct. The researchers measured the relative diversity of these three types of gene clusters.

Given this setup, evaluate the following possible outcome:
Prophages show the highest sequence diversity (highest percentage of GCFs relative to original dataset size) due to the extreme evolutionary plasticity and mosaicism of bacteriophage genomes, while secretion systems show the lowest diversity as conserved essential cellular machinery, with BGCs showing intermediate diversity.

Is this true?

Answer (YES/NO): NO